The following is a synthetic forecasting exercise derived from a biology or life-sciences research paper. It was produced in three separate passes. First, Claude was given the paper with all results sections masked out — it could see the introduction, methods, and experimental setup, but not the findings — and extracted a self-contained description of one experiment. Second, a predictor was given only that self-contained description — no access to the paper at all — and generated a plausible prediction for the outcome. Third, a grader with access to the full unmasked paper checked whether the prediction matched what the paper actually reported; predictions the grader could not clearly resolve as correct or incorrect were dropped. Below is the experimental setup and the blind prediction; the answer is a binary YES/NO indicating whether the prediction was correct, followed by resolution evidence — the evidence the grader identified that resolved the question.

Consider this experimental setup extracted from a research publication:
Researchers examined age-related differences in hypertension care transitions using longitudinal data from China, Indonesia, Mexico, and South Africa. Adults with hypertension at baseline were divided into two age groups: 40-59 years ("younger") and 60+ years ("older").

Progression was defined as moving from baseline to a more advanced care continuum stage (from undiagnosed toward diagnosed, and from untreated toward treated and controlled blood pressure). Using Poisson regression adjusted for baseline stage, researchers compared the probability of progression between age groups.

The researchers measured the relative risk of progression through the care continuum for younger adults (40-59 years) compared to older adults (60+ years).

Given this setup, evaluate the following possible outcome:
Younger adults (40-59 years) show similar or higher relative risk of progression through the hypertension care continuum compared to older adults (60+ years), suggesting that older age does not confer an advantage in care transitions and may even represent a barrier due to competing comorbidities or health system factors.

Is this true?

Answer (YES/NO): NO